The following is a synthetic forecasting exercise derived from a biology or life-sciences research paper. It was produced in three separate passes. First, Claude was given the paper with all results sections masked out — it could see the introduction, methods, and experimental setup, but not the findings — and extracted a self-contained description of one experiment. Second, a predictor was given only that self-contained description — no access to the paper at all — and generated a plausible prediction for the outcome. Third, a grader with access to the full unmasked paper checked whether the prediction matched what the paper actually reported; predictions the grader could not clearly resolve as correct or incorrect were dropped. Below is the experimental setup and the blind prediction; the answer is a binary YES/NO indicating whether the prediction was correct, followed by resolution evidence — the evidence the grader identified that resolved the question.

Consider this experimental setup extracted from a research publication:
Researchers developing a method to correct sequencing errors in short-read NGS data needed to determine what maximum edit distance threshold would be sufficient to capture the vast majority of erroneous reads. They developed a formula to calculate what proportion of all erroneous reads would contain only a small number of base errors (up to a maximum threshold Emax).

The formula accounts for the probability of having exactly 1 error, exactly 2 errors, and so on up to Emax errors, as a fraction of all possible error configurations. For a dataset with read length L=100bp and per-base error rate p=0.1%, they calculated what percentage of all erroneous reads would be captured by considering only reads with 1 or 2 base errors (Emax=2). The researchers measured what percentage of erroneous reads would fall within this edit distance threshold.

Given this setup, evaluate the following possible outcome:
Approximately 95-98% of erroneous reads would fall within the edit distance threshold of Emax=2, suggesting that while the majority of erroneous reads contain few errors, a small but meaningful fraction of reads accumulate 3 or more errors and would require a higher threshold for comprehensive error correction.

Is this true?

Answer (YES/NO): NO